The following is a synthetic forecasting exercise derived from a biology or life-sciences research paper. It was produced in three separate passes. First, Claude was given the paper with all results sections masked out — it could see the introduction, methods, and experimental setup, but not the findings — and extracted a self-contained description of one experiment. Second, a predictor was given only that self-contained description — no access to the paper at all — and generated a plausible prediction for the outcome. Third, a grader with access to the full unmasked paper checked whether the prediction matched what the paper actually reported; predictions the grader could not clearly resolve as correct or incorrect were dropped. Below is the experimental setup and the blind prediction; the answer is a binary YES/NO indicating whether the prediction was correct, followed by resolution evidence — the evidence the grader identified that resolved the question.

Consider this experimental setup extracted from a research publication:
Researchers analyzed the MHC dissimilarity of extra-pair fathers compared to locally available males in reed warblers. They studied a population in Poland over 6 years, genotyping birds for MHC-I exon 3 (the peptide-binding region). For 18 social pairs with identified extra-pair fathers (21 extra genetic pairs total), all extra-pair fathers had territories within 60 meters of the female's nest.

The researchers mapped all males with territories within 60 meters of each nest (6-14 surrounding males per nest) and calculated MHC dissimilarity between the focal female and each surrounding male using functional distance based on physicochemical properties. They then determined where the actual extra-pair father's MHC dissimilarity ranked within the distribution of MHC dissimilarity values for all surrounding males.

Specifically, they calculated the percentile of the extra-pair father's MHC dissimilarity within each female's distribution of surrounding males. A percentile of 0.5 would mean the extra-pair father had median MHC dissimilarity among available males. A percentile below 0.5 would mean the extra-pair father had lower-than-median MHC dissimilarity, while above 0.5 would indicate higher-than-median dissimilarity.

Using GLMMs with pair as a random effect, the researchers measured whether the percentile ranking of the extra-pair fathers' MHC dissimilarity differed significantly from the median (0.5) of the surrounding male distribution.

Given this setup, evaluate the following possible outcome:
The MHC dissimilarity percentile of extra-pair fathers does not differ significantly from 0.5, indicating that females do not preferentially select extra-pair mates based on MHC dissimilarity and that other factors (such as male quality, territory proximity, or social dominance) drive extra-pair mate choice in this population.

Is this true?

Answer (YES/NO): NO